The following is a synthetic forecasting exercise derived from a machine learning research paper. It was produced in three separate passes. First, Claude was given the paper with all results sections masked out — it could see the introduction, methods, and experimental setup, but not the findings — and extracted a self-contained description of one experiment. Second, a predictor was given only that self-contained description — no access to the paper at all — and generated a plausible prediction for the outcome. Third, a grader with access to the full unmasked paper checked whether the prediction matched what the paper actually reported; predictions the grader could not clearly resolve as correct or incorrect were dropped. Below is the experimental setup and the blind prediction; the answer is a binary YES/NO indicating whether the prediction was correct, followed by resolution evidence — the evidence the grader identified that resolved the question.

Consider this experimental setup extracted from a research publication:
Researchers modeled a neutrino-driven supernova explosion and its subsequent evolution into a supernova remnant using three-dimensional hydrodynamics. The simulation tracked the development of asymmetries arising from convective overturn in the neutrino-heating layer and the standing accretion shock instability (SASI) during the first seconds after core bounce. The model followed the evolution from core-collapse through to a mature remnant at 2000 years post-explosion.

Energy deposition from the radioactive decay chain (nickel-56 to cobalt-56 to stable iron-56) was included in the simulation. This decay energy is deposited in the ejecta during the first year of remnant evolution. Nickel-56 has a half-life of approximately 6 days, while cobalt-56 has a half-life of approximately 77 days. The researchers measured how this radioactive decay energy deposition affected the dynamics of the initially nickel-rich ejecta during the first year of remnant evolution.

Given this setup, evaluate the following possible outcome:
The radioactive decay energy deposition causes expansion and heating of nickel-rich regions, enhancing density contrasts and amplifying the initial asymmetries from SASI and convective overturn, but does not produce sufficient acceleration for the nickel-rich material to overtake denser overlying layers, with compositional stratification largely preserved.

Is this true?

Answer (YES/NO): NO